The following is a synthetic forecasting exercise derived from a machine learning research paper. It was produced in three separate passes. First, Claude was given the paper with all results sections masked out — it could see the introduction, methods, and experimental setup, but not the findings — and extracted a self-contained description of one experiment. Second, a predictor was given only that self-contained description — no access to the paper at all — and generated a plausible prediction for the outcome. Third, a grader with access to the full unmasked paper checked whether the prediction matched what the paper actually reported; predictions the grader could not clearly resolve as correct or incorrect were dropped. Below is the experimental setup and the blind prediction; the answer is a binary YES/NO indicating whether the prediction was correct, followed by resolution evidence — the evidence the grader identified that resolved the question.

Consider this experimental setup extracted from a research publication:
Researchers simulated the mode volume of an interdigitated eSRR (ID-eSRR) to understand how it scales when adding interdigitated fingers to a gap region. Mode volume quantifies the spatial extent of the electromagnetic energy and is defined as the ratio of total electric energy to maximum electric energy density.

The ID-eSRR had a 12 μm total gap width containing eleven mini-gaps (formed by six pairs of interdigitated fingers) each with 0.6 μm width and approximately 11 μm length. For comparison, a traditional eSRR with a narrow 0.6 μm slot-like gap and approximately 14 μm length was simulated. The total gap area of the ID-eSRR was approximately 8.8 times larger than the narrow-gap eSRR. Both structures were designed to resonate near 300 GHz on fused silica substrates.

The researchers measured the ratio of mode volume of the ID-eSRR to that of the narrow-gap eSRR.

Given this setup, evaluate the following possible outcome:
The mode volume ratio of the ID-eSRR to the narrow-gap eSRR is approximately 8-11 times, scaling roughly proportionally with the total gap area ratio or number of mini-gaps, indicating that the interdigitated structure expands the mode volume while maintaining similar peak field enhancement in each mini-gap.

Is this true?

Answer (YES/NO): NO